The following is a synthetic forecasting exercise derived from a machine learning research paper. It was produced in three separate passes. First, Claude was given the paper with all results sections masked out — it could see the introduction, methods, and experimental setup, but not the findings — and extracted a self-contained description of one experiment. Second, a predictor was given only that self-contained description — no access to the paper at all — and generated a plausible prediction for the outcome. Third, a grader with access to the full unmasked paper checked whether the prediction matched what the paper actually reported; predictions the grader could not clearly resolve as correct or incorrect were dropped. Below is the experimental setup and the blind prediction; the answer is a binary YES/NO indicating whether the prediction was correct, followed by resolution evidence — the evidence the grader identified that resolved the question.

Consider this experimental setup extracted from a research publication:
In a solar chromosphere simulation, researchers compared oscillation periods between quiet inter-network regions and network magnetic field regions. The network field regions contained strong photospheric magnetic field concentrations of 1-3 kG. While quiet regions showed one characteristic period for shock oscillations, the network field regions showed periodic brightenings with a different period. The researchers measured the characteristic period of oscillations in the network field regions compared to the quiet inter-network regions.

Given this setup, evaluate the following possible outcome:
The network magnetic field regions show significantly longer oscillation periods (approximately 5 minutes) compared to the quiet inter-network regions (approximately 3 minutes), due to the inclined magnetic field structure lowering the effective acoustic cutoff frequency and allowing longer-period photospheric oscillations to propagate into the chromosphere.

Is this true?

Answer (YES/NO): NO